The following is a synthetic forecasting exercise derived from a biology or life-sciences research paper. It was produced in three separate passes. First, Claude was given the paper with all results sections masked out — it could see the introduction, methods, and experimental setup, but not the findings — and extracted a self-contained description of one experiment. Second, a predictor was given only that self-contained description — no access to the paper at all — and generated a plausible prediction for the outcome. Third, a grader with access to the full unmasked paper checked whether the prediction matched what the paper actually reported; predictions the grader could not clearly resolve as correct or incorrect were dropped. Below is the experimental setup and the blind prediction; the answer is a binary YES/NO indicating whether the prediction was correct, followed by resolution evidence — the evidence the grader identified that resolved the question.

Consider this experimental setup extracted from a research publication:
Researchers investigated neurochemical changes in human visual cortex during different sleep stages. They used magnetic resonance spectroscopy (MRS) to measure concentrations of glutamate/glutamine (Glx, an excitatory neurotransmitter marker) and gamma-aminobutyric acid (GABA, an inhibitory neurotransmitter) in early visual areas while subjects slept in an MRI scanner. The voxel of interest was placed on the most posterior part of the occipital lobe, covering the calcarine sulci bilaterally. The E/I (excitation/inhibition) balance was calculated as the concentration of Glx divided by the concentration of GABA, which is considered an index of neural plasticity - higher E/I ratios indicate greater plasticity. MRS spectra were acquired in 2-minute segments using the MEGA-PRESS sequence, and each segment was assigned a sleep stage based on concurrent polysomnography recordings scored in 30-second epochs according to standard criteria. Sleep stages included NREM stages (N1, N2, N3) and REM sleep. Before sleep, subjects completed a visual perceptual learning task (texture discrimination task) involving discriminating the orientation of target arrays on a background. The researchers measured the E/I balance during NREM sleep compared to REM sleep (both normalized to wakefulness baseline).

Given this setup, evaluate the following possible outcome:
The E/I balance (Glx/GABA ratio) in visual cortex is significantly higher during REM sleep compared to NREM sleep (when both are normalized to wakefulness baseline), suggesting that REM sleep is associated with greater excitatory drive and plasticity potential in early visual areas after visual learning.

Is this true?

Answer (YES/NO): NO